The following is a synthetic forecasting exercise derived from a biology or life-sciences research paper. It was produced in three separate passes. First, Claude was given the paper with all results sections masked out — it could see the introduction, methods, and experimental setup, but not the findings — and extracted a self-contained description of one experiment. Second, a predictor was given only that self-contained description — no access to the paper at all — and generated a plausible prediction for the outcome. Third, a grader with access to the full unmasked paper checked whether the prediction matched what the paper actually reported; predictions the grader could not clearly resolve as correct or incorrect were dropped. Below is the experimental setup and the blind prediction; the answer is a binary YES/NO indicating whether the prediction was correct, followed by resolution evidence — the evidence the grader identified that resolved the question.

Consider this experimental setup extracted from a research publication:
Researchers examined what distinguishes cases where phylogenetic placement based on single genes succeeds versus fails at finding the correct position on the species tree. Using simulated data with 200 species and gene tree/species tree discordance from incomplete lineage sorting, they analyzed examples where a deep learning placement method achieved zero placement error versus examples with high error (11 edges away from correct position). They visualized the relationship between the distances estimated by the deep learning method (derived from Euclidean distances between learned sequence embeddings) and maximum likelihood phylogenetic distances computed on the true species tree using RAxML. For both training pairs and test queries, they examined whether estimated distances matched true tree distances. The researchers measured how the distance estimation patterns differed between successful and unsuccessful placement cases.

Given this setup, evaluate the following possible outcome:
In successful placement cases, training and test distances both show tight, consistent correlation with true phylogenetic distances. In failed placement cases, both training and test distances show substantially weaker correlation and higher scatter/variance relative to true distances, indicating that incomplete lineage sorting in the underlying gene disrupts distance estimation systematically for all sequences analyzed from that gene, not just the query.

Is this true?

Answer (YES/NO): NO